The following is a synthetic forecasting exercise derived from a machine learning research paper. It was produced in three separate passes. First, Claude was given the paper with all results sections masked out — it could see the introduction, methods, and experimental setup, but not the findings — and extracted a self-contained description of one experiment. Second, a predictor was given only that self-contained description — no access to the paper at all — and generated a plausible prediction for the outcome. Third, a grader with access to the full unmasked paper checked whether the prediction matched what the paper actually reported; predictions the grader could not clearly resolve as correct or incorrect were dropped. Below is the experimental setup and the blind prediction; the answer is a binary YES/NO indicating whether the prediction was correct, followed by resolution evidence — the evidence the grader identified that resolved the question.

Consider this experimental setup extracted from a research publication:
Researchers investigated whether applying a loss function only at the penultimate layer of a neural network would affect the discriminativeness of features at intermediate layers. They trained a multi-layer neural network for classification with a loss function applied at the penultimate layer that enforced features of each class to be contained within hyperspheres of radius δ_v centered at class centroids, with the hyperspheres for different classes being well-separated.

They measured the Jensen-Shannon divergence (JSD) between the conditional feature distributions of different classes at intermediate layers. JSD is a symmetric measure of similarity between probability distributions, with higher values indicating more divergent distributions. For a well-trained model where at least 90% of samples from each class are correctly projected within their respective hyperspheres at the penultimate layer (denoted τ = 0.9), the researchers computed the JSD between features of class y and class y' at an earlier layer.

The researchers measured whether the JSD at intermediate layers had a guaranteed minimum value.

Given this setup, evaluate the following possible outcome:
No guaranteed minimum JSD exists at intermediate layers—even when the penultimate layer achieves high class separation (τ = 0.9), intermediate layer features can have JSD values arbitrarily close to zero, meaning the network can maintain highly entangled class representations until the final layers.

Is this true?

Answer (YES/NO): NO